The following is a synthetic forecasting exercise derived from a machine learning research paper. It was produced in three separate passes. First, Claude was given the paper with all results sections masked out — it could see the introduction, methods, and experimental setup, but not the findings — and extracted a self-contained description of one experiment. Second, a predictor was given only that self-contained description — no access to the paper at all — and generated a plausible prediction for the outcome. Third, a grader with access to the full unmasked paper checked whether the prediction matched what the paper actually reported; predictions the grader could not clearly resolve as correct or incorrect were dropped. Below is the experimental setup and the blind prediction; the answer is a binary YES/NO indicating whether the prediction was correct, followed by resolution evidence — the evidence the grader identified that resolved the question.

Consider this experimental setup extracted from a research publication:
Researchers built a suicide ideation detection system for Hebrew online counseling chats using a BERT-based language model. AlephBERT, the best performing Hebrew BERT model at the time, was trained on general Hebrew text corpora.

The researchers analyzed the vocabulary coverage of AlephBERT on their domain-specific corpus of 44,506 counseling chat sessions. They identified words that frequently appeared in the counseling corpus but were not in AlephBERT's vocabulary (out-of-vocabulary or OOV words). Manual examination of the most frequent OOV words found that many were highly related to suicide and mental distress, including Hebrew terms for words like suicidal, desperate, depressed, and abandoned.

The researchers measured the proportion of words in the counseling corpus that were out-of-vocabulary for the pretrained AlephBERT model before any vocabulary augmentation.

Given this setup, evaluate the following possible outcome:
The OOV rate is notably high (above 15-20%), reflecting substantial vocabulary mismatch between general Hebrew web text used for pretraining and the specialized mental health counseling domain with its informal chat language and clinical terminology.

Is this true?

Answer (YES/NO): NO